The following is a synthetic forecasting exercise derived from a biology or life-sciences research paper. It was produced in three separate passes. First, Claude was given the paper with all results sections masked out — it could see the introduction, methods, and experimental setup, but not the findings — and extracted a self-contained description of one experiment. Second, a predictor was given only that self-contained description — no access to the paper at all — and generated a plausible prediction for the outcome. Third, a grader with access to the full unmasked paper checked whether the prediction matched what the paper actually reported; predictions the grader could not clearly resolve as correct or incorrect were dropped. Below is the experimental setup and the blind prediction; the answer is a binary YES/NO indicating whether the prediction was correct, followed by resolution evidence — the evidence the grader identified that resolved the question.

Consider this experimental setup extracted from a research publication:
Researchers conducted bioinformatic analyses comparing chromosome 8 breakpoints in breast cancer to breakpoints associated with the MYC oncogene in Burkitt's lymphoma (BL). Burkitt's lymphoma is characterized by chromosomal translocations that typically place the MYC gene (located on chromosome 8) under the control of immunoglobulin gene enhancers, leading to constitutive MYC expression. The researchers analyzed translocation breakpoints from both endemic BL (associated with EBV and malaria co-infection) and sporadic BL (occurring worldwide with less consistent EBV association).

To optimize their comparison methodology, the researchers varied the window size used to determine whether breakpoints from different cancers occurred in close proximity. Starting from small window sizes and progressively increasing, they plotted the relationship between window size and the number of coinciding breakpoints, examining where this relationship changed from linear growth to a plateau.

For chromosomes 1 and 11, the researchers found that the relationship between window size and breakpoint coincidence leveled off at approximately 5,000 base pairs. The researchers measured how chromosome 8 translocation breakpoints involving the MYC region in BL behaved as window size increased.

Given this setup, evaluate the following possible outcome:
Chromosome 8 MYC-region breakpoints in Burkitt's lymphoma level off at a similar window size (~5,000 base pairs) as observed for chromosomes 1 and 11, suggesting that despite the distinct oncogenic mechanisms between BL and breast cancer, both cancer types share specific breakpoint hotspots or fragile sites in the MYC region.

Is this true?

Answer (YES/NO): NO